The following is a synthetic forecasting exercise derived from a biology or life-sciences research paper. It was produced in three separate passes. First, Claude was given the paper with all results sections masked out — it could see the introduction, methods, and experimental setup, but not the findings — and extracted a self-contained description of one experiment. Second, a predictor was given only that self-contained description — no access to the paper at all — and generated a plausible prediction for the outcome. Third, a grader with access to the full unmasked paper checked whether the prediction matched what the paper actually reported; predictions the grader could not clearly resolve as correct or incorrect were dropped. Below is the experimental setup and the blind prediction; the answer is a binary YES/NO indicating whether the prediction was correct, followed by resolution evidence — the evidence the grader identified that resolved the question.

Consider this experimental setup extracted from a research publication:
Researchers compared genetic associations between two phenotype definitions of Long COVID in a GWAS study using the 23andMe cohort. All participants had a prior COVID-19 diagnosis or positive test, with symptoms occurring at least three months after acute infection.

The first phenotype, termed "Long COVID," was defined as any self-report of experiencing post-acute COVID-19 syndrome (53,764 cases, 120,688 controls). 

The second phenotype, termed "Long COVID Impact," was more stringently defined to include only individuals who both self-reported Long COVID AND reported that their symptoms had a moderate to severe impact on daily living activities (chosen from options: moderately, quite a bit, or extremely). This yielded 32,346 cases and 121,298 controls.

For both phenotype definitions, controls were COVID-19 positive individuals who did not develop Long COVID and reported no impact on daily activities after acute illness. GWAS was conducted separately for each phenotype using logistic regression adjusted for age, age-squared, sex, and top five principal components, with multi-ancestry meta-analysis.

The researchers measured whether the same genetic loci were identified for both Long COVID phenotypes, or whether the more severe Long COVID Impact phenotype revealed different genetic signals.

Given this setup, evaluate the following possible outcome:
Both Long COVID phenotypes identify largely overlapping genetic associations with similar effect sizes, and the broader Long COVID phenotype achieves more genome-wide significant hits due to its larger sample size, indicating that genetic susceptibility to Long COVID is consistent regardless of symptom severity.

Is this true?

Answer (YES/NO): NO